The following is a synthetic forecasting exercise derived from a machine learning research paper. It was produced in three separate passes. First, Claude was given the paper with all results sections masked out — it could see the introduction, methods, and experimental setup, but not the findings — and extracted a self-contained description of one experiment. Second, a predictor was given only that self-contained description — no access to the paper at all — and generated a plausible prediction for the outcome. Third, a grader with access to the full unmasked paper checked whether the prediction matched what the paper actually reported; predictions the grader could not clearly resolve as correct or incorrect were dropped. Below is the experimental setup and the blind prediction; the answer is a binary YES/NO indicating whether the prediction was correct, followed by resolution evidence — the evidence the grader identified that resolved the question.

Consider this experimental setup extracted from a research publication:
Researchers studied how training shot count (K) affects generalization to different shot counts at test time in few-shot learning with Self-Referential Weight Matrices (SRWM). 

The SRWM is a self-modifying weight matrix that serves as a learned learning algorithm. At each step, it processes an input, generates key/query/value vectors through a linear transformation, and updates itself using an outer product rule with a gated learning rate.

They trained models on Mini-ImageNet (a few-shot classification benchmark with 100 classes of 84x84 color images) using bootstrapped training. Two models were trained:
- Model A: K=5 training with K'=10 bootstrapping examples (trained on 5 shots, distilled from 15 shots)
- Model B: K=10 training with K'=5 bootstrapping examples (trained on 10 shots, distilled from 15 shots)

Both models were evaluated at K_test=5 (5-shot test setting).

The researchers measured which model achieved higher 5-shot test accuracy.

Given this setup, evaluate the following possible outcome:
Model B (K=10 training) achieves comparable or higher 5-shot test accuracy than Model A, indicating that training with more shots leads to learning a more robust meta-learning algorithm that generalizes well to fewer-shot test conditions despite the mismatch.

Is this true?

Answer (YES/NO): YES